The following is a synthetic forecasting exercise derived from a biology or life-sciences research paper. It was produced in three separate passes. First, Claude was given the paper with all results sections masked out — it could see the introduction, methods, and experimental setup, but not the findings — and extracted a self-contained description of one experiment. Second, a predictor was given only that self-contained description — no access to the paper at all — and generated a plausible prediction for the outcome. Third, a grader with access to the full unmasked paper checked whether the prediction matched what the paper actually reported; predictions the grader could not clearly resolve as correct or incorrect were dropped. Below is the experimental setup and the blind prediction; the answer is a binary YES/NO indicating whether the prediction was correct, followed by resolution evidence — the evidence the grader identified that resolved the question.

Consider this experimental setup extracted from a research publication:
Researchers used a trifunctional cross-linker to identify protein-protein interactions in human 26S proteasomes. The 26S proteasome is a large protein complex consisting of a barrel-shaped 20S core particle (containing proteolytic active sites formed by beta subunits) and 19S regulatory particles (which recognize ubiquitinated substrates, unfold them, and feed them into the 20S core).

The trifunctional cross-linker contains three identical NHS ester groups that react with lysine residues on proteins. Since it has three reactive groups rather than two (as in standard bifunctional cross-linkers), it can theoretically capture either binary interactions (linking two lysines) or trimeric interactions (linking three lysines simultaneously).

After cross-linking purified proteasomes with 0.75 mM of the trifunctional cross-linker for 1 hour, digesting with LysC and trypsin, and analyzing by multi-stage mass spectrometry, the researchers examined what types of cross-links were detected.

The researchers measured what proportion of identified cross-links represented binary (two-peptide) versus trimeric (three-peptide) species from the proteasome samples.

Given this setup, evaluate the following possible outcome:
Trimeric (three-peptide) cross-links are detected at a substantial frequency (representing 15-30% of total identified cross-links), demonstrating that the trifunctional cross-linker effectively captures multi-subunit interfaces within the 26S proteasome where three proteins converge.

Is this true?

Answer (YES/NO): NO